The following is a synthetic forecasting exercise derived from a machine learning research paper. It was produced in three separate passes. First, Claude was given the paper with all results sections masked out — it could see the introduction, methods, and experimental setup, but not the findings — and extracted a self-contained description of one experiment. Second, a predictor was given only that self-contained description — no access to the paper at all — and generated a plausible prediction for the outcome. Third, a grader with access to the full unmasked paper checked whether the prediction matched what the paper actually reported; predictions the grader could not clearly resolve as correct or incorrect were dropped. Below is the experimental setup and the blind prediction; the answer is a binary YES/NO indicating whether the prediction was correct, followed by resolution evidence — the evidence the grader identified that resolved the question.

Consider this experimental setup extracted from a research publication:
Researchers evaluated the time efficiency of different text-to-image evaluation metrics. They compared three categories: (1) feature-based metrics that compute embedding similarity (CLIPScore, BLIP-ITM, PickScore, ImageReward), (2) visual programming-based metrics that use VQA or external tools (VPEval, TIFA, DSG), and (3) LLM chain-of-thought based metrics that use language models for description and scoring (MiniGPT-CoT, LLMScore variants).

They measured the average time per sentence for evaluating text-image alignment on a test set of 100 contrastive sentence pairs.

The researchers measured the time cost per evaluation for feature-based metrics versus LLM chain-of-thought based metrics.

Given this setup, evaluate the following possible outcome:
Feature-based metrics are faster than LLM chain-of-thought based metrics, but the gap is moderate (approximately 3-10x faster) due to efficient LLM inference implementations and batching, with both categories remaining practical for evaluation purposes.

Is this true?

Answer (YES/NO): NO